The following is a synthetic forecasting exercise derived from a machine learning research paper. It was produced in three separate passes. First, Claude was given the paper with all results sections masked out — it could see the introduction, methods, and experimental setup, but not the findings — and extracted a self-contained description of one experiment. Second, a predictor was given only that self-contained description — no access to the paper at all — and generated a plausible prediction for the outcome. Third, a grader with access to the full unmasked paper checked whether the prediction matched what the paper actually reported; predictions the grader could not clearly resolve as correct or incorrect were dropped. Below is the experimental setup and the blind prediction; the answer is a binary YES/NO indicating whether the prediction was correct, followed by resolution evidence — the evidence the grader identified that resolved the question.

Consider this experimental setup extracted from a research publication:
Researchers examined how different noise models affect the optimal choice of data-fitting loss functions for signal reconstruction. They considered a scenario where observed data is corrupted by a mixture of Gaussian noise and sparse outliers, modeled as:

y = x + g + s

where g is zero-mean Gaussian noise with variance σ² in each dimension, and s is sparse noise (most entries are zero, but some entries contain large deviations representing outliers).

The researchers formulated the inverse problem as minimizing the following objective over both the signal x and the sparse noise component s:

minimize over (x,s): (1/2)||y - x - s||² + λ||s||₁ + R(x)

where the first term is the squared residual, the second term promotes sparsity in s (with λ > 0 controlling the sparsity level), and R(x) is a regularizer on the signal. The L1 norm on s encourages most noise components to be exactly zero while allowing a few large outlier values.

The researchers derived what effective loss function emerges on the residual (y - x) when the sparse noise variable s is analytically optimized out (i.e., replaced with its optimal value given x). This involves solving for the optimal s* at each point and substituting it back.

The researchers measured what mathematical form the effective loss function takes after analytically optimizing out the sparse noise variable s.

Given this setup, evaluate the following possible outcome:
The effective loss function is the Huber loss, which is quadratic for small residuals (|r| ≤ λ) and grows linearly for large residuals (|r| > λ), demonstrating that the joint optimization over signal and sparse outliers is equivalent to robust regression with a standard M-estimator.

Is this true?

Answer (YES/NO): YES